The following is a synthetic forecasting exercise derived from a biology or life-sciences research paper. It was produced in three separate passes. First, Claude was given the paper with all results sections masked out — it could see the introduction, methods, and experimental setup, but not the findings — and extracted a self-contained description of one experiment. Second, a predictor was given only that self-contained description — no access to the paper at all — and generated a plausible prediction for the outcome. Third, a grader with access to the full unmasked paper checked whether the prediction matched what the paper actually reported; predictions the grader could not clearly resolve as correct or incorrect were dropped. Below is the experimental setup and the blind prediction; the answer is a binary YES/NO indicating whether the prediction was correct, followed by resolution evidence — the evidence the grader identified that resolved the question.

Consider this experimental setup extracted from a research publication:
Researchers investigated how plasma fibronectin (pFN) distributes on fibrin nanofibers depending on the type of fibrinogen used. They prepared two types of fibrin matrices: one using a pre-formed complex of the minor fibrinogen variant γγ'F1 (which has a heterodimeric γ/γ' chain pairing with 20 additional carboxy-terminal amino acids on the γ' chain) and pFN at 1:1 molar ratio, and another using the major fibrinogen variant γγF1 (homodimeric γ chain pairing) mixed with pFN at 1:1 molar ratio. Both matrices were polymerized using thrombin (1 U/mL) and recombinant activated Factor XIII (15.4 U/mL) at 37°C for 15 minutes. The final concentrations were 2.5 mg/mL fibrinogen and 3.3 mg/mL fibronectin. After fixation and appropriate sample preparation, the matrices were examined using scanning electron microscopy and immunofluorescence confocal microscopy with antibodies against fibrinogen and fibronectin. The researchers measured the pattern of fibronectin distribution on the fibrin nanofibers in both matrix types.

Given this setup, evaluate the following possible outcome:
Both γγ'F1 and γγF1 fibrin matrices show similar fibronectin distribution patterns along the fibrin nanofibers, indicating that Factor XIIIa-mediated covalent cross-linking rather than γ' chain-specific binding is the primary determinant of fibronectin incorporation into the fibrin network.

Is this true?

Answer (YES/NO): NO